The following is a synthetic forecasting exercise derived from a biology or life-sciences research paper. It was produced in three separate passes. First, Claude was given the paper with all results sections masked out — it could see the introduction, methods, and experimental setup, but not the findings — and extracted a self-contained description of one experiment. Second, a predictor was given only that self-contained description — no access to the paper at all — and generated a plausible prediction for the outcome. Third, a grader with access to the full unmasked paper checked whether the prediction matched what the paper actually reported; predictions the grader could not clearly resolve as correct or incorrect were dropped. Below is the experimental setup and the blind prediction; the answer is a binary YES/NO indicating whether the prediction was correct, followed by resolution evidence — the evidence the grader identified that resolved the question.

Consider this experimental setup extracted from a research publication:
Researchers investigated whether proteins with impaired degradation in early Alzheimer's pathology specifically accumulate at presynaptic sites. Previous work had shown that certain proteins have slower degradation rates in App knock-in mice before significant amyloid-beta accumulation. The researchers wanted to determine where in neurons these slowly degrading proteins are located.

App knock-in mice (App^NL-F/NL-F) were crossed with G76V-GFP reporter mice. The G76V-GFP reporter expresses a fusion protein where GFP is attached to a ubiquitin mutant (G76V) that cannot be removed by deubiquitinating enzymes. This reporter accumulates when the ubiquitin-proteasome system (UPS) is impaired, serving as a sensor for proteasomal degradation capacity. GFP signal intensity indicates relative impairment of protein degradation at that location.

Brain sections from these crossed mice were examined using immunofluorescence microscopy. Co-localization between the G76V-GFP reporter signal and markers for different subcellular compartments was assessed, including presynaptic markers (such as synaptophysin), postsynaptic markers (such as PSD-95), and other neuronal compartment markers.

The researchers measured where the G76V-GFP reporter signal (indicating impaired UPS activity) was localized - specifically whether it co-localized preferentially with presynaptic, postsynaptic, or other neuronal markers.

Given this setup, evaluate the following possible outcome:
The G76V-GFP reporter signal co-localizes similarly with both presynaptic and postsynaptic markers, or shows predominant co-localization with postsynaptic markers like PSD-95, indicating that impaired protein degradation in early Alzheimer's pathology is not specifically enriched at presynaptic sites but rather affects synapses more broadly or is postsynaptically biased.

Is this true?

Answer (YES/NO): NO